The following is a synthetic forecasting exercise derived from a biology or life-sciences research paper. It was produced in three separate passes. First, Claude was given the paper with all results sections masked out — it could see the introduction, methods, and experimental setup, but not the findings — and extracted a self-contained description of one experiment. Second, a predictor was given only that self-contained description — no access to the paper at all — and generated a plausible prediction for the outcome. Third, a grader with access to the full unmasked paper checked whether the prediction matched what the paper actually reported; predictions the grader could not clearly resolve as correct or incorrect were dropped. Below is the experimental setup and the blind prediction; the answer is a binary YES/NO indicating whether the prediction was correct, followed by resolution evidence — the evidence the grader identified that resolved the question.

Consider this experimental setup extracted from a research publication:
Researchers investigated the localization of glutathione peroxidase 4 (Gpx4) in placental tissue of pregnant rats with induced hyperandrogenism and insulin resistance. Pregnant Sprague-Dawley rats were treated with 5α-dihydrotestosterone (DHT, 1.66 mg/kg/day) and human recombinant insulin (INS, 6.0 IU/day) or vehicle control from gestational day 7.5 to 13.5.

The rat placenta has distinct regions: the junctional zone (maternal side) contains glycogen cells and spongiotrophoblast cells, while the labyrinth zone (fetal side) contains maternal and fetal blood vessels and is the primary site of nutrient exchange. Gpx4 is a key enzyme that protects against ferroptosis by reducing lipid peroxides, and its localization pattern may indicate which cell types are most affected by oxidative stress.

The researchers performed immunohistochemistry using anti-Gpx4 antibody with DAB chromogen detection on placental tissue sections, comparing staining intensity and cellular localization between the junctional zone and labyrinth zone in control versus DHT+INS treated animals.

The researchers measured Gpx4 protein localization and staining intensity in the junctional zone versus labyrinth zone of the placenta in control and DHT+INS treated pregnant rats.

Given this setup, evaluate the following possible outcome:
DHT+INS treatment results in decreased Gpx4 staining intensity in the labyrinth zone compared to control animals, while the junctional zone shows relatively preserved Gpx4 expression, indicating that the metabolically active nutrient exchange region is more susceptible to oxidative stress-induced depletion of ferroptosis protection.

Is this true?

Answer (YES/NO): NO